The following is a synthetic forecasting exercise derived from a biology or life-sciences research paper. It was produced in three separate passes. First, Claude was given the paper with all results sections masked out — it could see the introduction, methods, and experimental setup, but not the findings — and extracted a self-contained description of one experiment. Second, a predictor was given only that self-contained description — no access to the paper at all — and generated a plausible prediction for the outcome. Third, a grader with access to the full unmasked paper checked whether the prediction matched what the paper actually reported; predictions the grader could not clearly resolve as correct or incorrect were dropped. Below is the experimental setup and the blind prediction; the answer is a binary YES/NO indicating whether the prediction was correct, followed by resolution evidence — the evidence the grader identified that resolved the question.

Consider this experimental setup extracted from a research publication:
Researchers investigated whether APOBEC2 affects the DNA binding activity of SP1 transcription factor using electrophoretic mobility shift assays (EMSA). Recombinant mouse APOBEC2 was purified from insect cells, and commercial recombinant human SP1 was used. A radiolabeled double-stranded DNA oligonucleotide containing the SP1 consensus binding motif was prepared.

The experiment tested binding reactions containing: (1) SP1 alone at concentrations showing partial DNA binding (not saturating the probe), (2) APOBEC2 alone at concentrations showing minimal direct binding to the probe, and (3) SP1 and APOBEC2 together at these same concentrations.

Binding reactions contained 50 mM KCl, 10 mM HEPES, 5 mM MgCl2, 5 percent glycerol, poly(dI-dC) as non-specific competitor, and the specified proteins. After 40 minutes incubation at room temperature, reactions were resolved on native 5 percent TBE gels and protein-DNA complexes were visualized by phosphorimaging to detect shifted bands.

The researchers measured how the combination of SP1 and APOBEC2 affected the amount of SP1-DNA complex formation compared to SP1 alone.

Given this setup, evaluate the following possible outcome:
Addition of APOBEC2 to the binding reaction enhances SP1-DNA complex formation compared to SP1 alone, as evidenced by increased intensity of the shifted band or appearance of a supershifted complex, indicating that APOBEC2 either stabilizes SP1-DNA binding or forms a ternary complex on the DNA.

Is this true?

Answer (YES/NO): YES